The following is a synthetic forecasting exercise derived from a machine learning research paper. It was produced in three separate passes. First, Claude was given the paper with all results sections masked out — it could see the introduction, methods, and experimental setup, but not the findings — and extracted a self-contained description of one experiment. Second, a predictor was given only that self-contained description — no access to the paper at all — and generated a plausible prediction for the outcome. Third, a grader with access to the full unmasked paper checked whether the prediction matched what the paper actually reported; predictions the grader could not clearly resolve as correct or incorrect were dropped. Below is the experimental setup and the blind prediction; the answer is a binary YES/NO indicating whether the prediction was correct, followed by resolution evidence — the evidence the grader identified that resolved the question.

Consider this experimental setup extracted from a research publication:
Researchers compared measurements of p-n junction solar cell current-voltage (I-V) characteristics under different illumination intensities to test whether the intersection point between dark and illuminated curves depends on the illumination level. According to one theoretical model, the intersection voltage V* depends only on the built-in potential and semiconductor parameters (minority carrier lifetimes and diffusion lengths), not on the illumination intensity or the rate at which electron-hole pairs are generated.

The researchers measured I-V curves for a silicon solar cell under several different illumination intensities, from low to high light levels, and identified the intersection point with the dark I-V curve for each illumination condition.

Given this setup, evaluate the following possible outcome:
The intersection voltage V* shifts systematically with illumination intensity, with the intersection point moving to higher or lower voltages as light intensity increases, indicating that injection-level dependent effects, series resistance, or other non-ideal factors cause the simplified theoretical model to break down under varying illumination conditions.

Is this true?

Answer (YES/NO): NO